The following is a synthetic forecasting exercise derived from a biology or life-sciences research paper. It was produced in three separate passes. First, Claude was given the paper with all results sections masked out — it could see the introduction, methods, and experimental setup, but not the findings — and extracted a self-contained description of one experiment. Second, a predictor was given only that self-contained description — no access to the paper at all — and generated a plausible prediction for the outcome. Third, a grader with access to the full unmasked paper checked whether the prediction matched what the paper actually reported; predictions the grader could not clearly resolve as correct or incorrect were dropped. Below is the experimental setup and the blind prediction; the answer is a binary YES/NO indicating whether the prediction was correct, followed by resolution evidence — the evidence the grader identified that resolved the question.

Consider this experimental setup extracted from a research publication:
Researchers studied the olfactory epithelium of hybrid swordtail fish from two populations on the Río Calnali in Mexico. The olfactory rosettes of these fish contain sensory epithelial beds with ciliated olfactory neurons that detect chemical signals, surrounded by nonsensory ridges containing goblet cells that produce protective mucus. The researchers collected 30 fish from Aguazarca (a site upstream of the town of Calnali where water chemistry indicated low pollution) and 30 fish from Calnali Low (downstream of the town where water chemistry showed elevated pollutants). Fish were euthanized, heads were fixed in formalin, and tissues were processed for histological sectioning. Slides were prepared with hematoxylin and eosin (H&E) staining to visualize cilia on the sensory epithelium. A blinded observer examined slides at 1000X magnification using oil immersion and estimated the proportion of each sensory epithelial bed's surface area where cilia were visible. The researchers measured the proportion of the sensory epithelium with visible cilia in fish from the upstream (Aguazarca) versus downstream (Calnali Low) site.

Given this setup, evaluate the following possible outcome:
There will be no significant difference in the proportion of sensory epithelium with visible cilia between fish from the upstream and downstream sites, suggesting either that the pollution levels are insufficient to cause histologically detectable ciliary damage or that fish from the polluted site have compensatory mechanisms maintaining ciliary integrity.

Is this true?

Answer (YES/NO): YES